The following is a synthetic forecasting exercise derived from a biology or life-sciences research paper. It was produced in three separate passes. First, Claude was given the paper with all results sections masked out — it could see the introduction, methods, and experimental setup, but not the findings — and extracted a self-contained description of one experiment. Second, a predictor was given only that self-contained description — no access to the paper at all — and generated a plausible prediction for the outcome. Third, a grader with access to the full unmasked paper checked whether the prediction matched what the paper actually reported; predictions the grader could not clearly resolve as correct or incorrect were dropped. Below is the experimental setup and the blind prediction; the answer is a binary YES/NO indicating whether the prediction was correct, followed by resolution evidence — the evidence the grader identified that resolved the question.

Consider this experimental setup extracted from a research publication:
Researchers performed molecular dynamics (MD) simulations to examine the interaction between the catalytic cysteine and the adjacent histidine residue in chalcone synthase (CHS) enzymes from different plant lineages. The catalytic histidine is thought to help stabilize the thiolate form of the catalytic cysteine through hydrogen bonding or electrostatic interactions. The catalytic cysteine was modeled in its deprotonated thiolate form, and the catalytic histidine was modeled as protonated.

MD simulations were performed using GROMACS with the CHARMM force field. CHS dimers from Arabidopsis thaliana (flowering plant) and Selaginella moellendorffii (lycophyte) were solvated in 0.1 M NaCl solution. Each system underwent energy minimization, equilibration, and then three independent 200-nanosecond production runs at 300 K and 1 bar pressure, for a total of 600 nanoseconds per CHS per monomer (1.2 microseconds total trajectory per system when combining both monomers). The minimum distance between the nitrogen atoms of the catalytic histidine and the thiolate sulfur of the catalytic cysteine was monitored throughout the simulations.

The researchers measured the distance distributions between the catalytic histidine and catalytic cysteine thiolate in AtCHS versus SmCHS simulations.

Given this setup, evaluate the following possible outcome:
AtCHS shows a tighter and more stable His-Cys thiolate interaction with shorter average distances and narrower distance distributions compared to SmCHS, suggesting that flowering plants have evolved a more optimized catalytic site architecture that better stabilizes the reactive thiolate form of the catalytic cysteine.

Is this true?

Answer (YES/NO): NO